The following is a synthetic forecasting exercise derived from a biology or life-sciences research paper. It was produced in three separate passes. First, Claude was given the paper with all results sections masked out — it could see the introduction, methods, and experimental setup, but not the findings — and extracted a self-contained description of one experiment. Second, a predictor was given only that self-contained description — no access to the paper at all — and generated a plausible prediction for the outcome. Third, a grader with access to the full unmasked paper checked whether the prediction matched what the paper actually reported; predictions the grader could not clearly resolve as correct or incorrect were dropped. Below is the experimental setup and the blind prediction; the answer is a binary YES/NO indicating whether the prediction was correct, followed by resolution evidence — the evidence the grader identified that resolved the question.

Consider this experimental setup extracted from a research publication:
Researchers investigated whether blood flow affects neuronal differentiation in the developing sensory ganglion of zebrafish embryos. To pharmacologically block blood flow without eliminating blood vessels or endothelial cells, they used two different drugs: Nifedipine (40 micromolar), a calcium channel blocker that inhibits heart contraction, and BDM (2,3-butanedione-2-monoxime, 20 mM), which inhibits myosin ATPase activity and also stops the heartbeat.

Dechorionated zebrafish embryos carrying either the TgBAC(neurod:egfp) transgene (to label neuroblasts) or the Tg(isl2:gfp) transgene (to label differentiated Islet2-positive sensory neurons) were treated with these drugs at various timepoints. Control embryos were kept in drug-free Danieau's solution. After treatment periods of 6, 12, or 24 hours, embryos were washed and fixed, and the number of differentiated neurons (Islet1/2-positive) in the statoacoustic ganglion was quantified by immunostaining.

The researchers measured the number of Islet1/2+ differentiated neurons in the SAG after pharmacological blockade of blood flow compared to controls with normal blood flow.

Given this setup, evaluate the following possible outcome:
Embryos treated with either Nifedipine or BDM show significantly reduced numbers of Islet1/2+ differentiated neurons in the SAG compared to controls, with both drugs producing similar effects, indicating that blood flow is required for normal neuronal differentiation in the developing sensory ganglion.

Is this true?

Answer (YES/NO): YES